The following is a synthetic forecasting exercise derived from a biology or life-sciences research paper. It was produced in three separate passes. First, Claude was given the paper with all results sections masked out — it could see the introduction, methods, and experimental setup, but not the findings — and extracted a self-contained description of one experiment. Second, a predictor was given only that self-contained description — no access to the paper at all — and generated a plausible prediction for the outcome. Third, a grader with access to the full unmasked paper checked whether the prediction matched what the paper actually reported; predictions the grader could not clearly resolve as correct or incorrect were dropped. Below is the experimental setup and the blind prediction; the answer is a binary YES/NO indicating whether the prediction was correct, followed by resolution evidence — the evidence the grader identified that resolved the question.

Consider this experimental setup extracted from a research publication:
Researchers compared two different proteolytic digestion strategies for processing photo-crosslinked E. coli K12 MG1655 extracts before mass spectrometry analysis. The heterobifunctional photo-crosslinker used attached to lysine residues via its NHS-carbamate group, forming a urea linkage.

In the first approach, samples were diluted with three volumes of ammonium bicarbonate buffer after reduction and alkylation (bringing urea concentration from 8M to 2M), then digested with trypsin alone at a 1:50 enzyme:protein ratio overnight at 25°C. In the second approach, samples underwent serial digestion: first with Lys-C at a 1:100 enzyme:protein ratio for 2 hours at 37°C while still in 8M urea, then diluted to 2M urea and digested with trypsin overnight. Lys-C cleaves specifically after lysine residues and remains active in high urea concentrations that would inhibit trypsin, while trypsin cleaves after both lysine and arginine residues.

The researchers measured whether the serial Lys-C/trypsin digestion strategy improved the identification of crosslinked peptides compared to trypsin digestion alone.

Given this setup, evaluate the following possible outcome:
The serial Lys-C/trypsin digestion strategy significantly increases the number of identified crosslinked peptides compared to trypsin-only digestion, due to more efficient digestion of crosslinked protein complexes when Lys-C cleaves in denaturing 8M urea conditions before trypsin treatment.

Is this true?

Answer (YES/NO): NO